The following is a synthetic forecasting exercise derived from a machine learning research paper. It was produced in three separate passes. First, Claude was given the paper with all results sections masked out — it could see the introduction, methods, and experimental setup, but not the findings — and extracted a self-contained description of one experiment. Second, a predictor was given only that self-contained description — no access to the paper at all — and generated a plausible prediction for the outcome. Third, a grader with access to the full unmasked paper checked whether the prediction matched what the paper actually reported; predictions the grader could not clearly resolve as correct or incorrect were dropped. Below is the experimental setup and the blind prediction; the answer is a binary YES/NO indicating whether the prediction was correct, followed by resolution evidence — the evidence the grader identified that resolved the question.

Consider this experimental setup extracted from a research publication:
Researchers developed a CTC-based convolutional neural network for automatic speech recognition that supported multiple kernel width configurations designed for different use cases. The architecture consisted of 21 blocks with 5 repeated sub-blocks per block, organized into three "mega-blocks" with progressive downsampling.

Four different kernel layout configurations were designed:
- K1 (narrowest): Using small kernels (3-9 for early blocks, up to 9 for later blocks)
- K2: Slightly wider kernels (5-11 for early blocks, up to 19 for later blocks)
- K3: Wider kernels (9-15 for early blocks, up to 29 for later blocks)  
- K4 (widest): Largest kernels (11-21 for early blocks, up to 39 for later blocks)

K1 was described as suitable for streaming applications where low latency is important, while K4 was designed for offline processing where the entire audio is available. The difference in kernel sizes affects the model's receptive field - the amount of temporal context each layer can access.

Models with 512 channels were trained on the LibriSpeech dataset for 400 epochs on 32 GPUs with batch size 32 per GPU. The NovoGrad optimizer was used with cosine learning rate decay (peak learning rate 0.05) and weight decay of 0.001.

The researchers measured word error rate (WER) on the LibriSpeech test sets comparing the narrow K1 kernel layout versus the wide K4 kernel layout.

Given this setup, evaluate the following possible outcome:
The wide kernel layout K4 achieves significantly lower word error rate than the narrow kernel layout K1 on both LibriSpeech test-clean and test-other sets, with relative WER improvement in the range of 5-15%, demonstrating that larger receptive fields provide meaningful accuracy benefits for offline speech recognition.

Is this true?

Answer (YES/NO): NO